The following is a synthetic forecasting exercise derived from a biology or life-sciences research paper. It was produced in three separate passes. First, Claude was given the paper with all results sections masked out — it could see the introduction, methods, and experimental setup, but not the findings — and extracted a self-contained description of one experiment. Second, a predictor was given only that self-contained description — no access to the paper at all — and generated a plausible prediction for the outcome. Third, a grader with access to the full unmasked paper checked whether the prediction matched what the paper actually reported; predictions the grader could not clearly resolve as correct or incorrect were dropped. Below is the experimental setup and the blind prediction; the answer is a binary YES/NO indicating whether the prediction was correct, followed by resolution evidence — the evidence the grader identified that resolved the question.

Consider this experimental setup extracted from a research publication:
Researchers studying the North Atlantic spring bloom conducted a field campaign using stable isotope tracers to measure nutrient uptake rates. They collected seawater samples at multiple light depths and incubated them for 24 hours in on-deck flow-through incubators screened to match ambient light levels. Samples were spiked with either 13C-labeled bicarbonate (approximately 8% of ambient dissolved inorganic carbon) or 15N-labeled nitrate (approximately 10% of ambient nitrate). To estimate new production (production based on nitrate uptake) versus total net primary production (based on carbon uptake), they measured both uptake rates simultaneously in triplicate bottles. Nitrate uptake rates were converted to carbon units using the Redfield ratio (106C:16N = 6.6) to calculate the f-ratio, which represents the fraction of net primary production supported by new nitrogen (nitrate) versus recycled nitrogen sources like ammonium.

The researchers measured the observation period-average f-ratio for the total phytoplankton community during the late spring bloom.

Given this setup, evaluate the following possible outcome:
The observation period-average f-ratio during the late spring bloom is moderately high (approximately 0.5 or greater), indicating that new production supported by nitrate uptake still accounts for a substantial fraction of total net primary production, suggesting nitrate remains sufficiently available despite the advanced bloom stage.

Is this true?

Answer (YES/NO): YES